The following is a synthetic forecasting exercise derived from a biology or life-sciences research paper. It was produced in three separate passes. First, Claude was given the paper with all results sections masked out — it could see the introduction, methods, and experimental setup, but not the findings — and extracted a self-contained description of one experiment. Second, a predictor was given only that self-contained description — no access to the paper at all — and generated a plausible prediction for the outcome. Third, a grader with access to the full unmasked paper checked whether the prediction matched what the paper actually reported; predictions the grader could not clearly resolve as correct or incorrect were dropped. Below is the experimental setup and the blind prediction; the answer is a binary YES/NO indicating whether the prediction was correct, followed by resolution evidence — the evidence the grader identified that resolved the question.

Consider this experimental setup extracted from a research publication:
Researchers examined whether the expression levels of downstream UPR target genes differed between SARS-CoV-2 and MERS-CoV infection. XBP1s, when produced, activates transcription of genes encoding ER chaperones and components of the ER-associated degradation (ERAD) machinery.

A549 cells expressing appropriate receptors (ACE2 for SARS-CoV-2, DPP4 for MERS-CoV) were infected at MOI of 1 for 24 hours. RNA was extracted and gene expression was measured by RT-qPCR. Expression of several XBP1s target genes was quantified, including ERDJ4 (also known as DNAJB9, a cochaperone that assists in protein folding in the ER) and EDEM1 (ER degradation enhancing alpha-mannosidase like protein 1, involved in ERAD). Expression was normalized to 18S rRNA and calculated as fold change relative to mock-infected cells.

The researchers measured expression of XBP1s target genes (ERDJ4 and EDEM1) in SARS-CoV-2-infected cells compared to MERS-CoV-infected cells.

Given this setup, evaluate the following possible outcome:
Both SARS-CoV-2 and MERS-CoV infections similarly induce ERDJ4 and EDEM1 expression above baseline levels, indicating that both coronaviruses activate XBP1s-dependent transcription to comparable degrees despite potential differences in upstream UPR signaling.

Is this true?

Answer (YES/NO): NO